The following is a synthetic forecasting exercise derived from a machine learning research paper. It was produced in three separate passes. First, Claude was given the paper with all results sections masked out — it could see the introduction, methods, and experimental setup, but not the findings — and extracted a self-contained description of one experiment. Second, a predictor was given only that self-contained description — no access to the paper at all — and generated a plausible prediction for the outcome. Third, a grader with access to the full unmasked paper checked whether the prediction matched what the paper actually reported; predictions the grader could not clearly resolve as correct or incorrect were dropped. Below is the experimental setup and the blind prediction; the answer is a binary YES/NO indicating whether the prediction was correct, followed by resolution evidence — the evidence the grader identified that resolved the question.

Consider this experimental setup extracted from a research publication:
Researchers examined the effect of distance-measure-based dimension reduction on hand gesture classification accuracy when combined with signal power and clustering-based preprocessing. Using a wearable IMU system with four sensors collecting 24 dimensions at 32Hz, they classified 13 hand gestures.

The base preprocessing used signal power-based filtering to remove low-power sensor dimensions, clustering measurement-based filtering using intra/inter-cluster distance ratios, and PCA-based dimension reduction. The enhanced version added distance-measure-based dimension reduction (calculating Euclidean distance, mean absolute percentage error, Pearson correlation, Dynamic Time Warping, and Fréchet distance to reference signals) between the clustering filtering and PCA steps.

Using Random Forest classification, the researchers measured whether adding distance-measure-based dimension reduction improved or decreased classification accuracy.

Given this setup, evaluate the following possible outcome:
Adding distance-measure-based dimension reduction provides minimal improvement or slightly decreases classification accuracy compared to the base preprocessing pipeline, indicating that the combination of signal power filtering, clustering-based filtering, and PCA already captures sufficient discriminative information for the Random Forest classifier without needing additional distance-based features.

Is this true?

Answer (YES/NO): YES